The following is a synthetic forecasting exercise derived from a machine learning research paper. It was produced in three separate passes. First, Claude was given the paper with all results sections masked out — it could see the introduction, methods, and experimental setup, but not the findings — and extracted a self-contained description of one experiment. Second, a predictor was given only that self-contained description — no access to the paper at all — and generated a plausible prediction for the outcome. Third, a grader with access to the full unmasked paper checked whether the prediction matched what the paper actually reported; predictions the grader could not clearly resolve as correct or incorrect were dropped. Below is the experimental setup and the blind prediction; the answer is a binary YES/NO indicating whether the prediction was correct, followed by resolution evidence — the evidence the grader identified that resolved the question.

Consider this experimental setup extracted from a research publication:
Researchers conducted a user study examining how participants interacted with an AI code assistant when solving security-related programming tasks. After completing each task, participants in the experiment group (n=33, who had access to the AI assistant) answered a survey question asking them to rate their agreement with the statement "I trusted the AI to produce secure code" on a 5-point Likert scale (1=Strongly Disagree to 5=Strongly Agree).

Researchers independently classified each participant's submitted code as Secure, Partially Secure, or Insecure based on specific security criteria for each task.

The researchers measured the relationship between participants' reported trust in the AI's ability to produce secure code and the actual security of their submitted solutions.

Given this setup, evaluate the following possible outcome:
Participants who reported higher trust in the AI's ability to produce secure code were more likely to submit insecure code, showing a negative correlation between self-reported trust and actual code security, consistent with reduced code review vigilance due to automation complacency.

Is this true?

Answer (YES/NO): YES